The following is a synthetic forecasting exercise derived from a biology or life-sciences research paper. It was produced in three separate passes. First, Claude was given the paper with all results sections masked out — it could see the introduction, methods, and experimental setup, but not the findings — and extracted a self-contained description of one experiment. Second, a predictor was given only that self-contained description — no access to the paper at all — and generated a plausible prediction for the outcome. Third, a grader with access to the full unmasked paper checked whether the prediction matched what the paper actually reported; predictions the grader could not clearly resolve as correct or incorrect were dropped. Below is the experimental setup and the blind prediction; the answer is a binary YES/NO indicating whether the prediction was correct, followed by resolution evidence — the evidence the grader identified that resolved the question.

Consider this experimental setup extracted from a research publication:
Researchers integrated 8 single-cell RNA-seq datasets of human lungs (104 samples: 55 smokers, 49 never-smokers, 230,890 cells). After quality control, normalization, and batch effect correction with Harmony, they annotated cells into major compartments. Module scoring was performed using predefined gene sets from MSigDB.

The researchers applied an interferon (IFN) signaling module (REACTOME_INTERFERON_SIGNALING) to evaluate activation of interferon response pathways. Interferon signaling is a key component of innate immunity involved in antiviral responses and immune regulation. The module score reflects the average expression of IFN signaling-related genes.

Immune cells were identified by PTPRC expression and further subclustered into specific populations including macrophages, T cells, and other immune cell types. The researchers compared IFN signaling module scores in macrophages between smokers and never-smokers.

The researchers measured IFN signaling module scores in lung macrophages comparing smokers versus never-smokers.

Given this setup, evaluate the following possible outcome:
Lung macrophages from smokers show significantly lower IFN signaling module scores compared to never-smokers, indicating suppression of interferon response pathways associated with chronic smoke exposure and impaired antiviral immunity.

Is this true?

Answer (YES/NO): NO